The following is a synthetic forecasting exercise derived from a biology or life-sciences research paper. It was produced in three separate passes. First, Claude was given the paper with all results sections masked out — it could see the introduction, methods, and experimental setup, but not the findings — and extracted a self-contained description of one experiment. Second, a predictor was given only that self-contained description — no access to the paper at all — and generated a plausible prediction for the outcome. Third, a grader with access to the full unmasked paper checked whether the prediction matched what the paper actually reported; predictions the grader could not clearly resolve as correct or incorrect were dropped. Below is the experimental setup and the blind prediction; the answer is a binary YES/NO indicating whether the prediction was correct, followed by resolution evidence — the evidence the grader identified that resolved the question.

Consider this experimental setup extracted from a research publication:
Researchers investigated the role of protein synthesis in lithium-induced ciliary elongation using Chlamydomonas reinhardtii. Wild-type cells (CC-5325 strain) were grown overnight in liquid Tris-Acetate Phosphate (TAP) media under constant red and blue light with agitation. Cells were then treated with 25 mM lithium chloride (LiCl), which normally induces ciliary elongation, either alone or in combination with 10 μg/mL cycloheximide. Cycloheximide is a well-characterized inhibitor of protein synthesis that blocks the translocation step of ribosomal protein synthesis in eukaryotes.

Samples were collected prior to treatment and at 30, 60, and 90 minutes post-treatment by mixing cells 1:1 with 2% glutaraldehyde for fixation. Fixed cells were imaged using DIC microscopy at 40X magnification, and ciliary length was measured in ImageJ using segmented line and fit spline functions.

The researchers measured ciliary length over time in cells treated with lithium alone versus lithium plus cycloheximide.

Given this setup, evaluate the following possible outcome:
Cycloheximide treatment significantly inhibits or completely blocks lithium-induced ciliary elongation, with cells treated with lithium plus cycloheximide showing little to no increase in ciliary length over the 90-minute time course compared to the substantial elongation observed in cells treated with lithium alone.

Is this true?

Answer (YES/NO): NO